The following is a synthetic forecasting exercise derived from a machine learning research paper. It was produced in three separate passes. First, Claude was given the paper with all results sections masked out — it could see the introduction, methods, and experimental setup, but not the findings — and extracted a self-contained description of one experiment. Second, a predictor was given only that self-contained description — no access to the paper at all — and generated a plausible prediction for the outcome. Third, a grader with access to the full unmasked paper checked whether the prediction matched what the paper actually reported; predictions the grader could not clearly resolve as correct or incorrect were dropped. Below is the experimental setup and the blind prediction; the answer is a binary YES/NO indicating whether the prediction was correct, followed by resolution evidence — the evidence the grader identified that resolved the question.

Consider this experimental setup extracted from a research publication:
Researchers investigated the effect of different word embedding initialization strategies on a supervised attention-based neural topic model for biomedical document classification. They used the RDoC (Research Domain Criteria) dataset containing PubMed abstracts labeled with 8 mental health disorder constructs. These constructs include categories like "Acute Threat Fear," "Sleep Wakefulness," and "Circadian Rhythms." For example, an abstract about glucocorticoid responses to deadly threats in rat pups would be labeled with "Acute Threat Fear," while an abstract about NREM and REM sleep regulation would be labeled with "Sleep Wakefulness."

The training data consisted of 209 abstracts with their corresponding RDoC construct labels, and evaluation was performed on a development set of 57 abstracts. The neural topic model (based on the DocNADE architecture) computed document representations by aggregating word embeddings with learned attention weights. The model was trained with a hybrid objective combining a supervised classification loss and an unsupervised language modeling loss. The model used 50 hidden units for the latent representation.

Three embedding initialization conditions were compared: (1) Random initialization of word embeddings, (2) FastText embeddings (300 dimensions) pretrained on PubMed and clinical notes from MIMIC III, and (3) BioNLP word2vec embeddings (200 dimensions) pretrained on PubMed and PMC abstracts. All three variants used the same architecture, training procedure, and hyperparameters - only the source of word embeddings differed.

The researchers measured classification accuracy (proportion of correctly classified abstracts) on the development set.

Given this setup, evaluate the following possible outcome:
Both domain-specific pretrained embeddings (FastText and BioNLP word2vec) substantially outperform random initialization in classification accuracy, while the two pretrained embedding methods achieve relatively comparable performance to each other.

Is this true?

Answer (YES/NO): NO